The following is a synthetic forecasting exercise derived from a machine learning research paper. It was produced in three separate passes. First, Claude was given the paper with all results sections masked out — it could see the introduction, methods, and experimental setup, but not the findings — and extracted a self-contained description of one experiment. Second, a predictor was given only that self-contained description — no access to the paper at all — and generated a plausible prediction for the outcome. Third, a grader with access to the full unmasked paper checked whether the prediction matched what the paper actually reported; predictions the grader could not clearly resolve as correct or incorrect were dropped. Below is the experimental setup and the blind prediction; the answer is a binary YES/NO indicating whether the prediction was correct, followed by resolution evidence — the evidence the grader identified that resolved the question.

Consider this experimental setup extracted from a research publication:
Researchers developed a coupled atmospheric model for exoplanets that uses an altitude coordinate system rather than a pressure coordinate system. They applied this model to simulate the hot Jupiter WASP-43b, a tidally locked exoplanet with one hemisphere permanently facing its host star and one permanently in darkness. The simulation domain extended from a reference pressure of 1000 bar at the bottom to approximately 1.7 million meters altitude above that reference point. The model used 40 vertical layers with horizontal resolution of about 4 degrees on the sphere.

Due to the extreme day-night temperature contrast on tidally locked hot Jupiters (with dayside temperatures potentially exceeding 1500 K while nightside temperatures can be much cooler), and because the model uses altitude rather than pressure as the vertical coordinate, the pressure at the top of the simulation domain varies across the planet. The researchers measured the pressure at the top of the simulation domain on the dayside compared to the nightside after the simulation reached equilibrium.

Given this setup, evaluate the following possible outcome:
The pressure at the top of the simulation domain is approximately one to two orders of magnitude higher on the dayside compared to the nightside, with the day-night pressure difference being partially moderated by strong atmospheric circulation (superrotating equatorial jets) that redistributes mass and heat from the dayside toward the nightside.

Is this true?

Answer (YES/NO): NO